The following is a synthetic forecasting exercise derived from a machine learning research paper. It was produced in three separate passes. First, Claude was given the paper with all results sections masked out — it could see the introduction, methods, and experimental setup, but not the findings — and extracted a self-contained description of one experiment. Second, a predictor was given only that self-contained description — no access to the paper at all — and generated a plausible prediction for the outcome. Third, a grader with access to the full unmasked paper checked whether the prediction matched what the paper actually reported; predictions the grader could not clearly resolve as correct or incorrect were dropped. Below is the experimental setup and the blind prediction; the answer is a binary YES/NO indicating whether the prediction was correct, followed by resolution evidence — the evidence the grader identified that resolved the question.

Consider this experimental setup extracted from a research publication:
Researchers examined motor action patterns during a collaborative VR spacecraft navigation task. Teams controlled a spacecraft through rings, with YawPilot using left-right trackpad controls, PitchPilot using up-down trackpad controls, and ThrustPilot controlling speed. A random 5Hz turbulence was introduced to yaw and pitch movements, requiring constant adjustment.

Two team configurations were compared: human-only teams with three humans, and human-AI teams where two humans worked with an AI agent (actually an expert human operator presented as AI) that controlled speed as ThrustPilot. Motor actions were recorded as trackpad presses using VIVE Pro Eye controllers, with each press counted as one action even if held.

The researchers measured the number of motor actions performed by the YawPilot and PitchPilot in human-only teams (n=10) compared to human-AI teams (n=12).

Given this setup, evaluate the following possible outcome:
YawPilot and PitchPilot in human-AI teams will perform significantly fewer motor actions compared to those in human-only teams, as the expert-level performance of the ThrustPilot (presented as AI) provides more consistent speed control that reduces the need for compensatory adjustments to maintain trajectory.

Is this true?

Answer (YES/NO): NO